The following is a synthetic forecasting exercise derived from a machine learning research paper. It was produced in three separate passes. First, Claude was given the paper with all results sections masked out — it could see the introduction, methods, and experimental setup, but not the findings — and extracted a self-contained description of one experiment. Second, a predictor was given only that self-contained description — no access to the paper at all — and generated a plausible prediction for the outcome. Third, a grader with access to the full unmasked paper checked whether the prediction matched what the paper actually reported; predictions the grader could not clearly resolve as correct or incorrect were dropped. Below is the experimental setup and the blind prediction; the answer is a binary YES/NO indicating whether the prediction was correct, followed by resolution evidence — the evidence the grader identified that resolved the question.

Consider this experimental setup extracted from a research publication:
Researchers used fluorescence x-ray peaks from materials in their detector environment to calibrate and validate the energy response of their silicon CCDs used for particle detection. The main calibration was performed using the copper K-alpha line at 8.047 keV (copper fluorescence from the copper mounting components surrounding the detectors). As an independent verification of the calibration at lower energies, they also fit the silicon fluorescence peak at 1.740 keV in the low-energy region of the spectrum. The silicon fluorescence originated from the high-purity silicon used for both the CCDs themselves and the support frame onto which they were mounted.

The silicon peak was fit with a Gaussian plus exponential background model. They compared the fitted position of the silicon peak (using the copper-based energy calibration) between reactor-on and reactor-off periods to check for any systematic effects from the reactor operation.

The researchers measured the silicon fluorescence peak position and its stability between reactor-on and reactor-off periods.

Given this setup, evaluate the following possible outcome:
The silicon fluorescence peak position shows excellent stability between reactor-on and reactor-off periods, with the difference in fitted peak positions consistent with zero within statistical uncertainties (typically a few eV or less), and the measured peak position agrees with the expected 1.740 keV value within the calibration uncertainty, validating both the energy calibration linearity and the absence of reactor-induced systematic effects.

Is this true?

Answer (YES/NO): YES